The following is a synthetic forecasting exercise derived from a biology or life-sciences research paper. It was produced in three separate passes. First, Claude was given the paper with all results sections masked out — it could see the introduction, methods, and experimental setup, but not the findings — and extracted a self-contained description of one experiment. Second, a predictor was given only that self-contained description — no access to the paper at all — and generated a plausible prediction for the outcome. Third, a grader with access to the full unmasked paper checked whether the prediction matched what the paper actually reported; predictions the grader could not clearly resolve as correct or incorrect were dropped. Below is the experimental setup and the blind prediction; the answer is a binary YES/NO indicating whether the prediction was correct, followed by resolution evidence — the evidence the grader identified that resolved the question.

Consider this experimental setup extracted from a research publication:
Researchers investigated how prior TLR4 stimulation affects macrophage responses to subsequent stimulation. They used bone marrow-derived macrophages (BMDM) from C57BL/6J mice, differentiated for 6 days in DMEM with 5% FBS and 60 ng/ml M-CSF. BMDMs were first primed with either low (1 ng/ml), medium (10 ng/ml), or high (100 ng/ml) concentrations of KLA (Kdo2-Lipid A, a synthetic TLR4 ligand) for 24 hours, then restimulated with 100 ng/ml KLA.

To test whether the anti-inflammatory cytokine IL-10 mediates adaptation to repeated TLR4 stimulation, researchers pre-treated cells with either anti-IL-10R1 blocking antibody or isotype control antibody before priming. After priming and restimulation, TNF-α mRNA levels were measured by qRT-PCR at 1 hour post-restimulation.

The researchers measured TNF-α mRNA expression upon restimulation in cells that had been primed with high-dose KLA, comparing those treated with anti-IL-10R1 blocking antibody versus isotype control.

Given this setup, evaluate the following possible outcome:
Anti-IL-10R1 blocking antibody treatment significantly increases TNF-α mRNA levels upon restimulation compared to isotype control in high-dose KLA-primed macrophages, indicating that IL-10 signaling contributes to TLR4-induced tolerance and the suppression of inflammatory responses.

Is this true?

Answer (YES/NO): YES